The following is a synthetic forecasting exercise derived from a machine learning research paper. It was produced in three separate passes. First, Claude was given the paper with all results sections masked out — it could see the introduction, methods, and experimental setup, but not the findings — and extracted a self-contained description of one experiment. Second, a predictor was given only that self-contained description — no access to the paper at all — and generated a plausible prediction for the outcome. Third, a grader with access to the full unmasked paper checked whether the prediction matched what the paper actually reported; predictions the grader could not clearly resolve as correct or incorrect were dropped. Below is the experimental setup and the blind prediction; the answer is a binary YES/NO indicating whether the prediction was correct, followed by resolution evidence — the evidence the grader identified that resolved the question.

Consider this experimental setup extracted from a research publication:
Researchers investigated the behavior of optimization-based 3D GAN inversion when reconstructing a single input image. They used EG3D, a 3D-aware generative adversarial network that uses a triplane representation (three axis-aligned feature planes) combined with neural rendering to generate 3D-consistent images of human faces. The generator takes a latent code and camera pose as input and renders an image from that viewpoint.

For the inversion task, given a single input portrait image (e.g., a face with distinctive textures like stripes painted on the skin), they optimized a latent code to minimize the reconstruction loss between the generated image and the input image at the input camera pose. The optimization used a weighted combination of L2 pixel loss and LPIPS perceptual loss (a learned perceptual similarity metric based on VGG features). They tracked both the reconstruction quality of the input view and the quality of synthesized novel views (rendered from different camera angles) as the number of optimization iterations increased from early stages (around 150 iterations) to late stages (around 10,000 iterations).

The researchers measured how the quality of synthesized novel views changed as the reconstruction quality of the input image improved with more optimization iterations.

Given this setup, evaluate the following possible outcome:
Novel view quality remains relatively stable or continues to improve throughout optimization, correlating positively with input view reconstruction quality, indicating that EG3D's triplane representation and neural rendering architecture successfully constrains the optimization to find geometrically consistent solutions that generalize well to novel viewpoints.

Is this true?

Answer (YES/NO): NO